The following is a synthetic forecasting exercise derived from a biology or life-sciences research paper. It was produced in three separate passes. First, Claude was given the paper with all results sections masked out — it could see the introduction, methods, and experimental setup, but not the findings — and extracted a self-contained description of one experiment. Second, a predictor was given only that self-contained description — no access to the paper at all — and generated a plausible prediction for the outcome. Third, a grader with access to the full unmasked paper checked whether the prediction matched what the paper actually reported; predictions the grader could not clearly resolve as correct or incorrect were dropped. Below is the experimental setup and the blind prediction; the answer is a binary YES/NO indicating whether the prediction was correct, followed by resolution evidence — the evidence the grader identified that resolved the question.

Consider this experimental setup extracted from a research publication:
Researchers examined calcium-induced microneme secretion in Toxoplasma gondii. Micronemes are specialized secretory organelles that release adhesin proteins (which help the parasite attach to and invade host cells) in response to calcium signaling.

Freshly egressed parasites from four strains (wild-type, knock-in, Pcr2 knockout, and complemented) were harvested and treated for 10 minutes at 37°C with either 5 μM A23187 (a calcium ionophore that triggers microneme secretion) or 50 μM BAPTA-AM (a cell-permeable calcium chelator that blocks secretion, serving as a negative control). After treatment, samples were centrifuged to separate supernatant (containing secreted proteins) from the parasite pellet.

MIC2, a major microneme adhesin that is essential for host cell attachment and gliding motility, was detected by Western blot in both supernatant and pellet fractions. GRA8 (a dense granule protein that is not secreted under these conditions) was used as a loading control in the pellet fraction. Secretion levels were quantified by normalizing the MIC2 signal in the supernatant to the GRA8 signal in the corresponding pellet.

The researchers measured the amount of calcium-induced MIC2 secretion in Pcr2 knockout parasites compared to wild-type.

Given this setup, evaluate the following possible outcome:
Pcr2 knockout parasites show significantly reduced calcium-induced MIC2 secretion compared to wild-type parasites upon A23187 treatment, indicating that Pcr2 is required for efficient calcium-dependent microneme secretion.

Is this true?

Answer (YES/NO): NO